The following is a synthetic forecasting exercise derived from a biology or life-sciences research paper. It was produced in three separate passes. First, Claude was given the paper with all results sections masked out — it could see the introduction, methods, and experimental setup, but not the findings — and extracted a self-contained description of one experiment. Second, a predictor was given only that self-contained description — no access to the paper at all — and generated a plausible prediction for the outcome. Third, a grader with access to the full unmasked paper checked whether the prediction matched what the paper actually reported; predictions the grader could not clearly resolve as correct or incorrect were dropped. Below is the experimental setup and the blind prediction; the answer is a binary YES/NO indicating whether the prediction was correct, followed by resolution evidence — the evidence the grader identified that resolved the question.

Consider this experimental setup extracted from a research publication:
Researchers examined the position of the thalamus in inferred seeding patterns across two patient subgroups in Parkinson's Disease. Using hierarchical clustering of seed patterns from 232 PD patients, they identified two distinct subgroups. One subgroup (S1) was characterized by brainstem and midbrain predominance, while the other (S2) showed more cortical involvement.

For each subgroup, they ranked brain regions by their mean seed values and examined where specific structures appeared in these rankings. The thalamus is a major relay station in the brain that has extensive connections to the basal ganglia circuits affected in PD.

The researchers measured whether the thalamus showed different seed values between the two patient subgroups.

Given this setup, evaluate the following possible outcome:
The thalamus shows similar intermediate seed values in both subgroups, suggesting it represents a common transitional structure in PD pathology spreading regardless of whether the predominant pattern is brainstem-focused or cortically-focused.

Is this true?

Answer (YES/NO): NO